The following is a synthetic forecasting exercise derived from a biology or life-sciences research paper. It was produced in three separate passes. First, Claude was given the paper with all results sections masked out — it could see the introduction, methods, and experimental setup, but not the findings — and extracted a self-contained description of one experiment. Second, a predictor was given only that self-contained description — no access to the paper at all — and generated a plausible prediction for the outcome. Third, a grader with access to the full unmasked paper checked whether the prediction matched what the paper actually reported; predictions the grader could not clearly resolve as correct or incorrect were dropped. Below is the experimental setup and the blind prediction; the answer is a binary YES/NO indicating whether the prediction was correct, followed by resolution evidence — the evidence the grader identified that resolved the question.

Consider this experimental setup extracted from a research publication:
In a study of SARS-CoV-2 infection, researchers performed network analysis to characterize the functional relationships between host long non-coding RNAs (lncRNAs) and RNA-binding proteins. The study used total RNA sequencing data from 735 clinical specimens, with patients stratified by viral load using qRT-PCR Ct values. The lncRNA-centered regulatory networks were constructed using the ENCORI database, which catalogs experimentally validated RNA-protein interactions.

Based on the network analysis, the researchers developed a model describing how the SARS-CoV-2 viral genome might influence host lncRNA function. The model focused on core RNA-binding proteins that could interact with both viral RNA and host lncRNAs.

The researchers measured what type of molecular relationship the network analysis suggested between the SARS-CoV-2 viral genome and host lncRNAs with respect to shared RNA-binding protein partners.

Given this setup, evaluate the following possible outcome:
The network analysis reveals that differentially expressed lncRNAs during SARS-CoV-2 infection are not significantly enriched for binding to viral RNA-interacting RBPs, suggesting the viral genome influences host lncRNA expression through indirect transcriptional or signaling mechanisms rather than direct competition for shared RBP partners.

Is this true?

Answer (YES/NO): NO